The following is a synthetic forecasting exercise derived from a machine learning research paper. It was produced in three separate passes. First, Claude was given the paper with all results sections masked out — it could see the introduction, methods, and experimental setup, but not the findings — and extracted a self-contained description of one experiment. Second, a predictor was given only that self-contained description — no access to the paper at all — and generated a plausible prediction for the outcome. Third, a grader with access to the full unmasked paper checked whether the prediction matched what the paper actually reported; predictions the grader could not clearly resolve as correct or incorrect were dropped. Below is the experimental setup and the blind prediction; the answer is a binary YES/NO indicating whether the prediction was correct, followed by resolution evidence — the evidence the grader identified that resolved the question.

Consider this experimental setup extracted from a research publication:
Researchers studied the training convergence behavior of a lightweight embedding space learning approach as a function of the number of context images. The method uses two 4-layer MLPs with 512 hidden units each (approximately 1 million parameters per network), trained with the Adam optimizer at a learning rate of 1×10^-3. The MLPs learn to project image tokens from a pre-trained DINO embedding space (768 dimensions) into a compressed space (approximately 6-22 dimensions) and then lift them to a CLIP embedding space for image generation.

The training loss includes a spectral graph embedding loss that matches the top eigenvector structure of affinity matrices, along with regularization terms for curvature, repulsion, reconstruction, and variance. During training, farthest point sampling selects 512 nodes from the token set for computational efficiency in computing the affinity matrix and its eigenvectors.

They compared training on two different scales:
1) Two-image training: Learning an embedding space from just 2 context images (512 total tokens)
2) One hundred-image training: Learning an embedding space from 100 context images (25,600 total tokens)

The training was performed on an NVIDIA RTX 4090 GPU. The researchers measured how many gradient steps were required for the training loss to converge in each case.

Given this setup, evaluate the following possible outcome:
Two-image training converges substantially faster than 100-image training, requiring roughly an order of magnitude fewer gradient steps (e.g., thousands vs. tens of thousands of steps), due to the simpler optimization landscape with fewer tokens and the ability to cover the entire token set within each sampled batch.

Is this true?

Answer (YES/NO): YES